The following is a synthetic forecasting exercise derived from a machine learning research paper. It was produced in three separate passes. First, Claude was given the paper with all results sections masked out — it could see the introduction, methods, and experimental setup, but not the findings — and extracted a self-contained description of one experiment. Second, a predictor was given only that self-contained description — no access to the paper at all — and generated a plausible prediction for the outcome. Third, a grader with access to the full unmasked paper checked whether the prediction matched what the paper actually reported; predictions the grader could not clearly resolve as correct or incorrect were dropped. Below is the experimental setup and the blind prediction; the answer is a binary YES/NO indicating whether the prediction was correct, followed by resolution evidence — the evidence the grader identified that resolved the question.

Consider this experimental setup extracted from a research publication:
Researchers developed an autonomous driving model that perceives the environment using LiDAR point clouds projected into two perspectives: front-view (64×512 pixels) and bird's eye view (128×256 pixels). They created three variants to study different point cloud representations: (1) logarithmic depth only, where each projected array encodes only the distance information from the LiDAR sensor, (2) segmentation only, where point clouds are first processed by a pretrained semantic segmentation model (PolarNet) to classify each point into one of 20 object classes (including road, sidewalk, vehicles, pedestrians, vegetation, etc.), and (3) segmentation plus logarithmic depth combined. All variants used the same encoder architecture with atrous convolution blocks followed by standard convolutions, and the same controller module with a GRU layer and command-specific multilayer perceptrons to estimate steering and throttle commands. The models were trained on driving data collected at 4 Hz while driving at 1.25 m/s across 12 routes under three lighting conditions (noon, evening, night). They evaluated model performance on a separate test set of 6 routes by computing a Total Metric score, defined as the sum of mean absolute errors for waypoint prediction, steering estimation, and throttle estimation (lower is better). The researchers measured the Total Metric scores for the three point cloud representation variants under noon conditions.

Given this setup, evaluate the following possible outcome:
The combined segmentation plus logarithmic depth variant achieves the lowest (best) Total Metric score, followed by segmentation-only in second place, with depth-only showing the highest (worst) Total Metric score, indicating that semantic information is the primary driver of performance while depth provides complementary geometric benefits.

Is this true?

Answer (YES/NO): NO